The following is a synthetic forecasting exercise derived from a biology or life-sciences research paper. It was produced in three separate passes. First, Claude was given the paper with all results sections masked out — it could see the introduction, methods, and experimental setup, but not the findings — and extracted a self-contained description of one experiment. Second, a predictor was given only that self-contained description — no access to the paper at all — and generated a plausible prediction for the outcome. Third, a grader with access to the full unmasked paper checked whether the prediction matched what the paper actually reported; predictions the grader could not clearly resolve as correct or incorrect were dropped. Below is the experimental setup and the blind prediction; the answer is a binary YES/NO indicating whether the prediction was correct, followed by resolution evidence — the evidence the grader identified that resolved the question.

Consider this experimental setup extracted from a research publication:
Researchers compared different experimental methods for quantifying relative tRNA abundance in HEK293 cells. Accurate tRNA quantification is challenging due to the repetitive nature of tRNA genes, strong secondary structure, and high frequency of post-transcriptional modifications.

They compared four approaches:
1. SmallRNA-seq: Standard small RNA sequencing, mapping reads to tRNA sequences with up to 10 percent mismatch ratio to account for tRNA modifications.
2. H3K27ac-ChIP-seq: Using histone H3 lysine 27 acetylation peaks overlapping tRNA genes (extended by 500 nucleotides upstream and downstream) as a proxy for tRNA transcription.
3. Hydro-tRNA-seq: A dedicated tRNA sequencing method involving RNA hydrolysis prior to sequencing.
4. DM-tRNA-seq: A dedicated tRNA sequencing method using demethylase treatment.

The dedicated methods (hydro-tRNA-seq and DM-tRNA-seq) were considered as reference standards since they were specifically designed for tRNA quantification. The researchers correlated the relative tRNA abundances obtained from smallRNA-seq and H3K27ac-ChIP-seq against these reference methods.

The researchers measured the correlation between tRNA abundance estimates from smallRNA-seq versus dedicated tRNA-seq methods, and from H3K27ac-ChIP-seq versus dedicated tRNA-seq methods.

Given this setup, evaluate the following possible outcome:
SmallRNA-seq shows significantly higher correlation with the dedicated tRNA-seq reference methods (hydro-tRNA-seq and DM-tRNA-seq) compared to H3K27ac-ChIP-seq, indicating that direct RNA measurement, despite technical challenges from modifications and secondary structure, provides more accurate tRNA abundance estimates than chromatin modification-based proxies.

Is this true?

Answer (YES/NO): YES